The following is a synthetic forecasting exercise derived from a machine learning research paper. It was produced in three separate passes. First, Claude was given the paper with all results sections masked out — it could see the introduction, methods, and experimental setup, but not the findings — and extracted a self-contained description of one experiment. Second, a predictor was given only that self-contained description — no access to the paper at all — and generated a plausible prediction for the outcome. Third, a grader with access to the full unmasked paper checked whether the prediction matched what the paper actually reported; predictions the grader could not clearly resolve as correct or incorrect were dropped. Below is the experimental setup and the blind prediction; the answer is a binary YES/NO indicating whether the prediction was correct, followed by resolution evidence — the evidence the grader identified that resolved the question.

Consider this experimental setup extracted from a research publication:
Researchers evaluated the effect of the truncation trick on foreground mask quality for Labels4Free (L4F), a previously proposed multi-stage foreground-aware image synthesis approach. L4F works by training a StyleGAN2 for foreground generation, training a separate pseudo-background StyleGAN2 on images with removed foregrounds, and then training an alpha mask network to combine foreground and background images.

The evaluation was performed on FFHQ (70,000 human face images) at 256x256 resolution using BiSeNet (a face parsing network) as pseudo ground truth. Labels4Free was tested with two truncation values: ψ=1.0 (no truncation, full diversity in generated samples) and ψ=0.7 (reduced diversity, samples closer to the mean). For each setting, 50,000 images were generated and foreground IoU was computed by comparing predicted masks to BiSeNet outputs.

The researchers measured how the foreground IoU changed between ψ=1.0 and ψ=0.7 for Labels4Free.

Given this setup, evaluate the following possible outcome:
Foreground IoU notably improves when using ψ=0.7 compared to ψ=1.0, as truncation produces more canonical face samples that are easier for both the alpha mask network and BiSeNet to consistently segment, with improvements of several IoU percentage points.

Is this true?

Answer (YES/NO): YES